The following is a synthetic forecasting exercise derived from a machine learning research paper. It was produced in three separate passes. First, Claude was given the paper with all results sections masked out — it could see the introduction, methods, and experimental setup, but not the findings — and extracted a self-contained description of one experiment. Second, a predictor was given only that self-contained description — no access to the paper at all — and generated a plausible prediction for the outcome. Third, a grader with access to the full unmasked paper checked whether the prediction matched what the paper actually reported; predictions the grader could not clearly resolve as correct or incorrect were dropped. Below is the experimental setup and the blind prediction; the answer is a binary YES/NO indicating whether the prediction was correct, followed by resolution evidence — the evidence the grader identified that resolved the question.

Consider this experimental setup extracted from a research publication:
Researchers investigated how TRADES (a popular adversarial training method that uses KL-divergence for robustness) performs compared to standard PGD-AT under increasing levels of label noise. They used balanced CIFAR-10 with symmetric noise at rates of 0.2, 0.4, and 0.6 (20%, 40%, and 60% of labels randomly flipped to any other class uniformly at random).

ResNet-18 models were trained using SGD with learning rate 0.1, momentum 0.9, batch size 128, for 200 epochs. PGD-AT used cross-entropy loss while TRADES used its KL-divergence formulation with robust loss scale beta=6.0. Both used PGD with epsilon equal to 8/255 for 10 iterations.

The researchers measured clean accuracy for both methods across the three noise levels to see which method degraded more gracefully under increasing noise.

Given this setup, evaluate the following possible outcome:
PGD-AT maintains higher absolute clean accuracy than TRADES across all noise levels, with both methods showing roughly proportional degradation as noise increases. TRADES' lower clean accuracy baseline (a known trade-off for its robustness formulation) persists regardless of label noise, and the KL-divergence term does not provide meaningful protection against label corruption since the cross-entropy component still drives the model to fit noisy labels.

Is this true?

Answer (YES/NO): NO